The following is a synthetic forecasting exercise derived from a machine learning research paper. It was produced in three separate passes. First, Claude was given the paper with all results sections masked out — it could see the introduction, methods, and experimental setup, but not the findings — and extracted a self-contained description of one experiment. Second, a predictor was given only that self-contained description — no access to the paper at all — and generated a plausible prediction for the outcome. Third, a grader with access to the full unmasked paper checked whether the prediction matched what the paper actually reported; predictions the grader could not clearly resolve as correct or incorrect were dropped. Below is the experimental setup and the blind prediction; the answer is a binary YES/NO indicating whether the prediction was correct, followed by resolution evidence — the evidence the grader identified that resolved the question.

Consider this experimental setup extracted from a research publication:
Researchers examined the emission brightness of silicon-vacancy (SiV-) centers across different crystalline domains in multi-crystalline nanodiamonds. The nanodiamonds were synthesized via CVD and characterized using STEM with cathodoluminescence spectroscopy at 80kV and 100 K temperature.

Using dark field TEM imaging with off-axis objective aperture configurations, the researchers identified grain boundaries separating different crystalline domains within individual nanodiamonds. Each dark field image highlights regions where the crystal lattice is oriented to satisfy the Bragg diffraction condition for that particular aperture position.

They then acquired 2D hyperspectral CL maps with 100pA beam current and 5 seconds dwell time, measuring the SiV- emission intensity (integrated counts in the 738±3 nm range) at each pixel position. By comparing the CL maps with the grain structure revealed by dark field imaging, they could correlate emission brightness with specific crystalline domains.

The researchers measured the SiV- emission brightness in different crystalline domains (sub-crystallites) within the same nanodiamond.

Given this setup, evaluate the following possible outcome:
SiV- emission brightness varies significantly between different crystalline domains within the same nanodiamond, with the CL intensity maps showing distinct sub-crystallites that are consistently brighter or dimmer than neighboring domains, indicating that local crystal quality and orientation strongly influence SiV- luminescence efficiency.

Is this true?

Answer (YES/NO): NO